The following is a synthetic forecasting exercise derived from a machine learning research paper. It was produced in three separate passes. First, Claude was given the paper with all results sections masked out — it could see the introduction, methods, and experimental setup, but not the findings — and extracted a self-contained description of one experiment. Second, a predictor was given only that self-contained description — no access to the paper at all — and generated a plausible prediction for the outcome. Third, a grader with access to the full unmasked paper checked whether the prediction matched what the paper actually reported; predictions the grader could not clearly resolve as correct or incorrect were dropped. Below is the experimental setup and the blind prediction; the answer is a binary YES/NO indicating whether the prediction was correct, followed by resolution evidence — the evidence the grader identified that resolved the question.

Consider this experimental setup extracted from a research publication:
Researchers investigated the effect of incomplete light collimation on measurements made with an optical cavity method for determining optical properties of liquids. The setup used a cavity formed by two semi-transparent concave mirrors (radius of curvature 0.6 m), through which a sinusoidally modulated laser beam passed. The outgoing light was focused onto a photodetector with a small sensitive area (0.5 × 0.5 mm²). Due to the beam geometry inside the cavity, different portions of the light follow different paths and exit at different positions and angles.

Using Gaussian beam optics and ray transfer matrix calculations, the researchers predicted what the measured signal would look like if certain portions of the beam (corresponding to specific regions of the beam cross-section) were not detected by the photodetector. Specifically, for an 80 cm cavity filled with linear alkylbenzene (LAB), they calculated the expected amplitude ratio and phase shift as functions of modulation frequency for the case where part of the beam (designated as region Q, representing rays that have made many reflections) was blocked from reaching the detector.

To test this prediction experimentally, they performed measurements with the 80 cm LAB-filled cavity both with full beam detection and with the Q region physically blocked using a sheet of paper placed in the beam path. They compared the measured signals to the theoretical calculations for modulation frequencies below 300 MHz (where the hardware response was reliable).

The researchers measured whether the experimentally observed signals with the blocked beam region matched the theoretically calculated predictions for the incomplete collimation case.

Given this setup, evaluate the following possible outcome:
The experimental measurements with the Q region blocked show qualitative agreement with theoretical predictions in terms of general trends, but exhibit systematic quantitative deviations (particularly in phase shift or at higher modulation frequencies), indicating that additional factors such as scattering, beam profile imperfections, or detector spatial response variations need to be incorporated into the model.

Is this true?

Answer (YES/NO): NO